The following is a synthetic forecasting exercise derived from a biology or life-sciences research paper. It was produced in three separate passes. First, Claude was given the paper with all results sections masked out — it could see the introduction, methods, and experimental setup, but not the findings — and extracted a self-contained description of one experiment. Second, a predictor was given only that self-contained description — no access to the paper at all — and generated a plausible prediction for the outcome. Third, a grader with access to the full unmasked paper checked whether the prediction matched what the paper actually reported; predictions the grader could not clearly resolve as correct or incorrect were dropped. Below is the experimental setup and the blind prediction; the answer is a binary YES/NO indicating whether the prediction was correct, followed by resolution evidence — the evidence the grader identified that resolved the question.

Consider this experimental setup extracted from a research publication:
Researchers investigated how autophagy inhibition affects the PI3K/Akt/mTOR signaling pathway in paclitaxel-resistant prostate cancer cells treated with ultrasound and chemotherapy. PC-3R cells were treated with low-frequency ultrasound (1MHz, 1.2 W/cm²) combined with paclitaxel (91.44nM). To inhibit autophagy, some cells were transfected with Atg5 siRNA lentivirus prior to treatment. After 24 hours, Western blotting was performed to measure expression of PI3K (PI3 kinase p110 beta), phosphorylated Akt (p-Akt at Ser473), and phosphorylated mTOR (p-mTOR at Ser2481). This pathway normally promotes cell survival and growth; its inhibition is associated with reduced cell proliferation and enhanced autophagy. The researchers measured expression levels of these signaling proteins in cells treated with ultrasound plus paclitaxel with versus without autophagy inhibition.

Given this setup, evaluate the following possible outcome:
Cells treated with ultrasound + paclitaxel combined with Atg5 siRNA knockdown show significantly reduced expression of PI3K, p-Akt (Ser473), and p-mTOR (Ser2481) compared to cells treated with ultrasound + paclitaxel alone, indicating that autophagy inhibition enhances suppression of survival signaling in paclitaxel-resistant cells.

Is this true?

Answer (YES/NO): YES